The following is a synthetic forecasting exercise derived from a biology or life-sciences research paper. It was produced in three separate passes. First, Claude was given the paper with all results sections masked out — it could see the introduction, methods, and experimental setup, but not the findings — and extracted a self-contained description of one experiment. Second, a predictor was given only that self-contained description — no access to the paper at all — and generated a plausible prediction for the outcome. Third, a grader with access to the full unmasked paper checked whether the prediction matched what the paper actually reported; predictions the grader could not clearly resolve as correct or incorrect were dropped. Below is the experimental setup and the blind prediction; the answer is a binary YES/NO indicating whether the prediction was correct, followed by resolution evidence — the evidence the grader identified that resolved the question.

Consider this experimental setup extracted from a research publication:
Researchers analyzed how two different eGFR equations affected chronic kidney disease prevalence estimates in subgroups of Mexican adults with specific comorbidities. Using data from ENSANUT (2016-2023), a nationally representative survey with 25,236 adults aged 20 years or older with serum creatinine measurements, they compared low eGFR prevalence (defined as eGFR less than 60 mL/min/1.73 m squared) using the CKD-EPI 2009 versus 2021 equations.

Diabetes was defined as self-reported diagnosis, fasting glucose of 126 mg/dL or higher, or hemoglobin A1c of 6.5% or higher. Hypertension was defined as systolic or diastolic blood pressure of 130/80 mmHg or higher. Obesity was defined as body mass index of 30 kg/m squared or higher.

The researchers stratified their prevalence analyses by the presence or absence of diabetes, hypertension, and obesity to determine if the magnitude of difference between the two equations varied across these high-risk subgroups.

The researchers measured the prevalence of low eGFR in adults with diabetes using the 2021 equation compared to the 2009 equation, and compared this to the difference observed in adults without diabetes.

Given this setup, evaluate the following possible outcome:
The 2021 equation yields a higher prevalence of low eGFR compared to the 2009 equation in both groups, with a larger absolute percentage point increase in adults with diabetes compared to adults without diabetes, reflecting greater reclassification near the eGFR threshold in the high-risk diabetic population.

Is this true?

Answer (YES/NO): NO